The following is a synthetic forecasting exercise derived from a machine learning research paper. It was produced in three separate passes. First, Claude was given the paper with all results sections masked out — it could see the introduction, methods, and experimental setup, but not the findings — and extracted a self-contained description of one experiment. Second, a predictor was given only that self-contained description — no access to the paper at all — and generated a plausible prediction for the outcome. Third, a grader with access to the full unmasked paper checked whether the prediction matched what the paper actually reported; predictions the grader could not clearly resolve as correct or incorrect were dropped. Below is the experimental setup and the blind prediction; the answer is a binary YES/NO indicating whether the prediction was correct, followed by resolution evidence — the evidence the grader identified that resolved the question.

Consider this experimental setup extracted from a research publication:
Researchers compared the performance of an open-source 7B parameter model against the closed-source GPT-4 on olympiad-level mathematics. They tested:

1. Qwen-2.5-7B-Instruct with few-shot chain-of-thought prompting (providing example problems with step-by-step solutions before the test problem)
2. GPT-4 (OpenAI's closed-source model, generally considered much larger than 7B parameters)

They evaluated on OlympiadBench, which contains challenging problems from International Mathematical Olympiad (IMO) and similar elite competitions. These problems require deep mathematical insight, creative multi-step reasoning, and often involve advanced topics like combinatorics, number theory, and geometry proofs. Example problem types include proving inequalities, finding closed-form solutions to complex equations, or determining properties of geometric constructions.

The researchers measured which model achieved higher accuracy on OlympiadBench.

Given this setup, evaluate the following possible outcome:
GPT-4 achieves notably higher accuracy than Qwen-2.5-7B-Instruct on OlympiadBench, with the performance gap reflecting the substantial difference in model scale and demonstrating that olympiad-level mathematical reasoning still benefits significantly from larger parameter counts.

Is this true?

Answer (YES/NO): NO